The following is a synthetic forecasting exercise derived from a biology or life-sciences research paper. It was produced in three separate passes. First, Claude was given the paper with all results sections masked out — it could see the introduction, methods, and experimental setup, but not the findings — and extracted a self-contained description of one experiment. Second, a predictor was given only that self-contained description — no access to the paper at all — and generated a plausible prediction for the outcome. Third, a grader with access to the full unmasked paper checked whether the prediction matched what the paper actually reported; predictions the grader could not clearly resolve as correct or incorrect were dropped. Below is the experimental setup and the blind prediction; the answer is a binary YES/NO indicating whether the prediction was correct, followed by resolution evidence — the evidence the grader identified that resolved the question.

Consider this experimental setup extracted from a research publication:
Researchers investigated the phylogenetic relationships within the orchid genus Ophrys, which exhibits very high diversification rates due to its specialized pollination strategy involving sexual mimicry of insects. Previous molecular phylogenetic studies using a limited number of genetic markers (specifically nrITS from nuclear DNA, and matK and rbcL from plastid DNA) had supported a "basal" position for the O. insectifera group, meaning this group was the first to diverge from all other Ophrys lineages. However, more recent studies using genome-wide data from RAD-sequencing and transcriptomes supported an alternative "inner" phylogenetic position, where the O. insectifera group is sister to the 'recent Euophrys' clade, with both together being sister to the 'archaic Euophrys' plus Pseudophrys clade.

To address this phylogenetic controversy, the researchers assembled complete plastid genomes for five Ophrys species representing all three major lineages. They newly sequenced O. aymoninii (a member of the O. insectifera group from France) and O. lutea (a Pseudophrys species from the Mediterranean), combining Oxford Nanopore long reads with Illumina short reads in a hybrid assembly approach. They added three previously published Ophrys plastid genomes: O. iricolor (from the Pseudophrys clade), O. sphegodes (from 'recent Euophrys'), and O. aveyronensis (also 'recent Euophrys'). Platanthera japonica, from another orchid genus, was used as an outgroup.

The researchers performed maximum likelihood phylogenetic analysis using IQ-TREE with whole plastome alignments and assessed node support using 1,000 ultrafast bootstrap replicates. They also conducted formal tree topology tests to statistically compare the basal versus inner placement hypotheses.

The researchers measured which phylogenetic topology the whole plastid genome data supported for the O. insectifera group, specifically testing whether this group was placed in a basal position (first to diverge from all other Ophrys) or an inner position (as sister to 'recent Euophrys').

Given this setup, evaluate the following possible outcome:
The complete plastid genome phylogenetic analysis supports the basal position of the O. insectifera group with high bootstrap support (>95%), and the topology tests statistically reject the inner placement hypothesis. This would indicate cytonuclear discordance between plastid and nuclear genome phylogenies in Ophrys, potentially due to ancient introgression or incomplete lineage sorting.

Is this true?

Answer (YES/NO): NO